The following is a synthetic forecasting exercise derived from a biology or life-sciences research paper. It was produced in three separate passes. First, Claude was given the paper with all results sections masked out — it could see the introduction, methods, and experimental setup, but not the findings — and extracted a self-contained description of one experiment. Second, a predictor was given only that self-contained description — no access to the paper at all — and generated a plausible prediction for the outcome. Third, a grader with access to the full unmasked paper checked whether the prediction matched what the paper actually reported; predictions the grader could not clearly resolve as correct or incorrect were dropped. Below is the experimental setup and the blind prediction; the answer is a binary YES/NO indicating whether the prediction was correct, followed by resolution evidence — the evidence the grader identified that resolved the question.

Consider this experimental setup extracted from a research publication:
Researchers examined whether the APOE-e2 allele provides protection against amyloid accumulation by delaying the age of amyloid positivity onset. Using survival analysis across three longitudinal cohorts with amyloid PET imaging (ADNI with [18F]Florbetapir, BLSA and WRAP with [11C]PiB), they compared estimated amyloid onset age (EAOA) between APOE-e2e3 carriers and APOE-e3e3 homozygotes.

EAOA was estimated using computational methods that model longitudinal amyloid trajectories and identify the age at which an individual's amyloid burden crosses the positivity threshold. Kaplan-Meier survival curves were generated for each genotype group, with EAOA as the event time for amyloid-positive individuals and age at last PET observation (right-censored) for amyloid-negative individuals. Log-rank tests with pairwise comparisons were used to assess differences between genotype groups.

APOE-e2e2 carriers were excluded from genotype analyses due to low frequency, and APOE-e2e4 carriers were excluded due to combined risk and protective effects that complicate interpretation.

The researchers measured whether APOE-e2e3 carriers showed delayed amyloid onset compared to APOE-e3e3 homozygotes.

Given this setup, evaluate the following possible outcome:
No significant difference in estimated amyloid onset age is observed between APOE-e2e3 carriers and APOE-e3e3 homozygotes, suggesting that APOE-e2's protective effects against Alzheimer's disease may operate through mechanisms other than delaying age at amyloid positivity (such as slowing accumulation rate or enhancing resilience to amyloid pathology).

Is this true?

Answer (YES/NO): NO